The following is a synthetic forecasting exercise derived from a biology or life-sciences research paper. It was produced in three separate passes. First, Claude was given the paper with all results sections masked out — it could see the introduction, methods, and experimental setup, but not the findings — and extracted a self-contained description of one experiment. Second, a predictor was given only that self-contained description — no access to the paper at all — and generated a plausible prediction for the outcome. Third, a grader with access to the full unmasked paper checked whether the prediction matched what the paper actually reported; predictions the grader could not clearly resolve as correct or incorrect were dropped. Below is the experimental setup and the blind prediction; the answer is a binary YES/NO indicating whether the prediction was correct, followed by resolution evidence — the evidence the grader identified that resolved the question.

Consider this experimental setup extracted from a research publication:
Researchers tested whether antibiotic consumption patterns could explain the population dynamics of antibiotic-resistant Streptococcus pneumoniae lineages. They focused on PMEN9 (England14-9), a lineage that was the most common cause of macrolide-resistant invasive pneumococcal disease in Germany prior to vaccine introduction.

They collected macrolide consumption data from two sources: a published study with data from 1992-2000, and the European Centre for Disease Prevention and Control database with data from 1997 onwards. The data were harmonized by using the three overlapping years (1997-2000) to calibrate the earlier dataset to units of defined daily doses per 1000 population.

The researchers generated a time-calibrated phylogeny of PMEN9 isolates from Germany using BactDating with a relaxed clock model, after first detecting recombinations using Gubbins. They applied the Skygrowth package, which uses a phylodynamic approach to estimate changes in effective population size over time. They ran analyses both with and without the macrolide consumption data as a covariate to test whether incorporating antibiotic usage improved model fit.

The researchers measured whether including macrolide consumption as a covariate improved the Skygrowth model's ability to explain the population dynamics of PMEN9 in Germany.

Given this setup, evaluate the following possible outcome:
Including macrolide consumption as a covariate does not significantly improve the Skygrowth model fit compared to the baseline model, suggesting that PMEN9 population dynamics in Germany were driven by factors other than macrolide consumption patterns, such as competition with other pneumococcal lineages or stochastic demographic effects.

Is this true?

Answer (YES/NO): NO